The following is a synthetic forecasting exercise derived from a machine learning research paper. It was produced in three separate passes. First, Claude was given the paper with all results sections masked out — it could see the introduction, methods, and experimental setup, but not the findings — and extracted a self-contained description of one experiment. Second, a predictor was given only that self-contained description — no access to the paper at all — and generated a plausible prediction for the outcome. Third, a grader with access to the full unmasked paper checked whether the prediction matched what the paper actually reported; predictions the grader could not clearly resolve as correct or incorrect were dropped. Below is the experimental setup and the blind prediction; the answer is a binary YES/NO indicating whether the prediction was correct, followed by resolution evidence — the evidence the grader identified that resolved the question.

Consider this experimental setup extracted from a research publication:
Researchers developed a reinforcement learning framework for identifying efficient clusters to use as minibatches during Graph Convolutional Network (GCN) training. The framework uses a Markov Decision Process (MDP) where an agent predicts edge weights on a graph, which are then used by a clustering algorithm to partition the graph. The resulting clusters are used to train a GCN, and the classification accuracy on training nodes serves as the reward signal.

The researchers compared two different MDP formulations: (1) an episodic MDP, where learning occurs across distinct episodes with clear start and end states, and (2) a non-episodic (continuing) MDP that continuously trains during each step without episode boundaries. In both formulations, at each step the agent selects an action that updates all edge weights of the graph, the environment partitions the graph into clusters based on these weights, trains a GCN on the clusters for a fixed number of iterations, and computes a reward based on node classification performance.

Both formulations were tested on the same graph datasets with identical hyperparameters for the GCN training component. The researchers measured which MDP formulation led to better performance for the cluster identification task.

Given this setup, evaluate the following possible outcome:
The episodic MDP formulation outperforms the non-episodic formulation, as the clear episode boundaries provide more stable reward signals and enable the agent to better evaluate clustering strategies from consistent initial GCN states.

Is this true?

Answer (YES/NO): NO